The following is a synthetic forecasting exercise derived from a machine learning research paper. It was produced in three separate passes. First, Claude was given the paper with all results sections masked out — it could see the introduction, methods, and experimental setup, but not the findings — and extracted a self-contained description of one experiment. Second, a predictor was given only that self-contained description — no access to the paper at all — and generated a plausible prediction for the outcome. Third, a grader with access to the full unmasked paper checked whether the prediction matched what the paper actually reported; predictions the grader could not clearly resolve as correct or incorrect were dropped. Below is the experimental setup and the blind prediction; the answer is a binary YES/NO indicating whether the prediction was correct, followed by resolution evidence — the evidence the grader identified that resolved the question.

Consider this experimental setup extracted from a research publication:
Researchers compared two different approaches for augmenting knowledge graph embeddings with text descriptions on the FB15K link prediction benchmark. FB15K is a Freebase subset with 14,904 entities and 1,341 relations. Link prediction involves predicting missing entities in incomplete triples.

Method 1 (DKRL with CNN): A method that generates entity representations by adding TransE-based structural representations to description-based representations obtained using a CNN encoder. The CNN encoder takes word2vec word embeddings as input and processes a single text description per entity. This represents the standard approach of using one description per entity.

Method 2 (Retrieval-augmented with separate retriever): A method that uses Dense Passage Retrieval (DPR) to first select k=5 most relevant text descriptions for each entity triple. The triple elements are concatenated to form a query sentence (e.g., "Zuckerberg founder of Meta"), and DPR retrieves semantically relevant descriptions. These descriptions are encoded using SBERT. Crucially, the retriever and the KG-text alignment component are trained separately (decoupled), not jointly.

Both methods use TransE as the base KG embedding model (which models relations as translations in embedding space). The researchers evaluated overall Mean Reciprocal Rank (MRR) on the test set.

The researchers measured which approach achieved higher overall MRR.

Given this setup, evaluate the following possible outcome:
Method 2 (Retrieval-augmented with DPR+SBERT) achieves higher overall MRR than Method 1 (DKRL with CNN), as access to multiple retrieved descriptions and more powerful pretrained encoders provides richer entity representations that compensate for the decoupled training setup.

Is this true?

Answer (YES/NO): NO